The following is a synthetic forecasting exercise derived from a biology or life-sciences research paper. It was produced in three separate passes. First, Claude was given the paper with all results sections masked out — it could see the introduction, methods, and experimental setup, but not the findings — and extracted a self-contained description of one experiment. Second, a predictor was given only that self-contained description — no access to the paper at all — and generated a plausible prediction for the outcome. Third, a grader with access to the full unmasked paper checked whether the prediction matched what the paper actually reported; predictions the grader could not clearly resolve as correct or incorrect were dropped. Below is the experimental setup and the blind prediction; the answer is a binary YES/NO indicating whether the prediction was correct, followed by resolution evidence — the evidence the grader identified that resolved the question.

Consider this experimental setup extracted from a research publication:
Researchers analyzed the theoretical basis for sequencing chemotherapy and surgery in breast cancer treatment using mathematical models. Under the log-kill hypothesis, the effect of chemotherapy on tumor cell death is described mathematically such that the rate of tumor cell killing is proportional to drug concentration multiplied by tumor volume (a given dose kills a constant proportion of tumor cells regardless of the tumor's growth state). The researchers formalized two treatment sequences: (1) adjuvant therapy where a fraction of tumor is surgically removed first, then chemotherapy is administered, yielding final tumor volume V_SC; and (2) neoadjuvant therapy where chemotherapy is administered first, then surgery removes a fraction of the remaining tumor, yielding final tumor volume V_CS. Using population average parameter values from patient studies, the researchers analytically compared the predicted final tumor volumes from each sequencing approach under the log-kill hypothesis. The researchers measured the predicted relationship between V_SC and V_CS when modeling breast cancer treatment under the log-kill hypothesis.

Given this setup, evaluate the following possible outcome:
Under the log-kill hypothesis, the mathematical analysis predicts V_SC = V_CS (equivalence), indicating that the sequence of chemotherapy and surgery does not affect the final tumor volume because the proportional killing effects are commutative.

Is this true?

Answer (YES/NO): NO